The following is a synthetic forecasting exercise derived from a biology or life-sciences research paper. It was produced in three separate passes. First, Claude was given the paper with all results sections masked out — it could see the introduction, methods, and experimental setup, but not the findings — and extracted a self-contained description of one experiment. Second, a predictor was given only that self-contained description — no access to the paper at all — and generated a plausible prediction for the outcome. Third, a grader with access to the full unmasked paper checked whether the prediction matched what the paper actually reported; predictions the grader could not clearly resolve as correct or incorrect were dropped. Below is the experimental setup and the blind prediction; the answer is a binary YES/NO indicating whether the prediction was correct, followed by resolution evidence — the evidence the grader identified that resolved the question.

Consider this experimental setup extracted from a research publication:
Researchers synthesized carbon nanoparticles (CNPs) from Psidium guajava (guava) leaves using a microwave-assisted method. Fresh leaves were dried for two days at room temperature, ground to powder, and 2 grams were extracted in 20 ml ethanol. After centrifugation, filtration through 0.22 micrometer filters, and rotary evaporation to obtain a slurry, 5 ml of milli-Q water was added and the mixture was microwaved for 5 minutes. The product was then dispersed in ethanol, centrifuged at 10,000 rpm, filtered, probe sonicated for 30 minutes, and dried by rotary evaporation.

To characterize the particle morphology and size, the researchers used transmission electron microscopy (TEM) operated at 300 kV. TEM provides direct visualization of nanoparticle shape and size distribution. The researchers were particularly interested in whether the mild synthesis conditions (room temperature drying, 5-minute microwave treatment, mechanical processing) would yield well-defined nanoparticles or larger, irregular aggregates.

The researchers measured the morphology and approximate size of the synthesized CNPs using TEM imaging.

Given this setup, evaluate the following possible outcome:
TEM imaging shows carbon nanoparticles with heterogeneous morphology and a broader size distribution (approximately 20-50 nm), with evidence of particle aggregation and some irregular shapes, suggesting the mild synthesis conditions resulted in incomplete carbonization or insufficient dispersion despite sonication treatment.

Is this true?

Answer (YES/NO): NO